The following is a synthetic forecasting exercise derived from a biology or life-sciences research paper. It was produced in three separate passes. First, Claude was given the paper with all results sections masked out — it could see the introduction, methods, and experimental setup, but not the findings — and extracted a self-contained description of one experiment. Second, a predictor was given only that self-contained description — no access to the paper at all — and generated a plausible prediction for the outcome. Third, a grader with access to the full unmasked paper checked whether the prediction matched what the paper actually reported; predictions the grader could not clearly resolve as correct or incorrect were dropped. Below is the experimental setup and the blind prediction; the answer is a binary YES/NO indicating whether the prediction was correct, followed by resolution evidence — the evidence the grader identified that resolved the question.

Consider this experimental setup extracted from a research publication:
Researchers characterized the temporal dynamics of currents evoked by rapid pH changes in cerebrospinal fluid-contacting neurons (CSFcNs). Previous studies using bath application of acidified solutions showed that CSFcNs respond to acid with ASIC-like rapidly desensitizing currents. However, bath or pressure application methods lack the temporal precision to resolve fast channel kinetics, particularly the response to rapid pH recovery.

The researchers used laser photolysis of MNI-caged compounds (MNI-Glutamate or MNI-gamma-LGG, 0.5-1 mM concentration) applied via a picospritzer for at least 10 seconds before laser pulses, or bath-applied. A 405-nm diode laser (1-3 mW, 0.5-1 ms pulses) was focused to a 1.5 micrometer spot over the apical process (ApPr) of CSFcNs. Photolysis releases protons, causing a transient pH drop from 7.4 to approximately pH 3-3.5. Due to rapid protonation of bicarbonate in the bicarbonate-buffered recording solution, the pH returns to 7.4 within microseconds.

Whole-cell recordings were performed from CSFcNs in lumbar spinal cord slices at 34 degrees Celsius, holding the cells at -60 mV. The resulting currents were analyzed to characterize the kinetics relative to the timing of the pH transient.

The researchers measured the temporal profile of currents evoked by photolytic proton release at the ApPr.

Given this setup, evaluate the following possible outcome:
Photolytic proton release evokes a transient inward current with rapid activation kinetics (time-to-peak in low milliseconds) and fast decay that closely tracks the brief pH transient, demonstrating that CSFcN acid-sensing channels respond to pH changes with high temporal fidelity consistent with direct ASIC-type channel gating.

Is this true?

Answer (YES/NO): NO